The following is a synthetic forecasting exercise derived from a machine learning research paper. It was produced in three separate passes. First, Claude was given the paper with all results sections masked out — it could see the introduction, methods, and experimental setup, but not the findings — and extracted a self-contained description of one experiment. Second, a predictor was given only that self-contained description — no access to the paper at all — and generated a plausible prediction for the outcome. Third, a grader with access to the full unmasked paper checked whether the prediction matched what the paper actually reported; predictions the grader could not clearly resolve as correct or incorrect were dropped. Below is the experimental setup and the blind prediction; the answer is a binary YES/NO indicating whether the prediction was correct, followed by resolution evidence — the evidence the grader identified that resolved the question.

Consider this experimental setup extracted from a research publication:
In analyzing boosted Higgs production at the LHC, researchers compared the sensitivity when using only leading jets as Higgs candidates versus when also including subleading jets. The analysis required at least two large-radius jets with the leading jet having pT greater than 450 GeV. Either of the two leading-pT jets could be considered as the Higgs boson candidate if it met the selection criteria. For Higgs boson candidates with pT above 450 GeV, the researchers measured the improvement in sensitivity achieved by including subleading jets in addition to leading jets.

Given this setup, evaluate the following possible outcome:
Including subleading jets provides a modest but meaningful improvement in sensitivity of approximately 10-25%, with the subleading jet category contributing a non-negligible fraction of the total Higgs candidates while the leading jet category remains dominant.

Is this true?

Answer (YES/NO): YES